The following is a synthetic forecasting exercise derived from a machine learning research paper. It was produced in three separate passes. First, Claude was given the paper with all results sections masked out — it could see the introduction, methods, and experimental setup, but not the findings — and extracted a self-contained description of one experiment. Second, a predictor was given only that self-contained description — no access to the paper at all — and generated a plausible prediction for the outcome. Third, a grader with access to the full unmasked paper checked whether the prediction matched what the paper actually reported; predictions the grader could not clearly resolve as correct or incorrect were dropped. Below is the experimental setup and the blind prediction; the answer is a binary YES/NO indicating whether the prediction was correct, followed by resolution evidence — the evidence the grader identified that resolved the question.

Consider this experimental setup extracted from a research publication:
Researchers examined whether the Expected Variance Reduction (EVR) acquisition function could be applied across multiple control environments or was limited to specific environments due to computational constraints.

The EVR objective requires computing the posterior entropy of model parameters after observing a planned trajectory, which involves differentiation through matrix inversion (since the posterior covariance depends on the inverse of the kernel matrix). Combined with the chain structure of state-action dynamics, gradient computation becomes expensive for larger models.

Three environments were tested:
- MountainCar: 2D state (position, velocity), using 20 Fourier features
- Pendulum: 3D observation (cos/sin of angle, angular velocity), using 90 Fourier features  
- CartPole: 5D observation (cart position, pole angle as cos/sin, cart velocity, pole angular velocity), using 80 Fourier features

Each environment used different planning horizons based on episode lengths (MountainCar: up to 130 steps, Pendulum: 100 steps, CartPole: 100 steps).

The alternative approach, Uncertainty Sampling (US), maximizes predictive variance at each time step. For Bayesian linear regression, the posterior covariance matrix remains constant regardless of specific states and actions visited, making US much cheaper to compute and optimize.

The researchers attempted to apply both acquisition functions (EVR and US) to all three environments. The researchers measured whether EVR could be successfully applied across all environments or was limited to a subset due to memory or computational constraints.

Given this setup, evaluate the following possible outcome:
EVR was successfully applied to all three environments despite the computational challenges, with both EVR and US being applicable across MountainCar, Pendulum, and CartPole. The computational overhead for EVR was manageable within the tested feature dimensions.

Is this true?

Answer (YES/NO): NO